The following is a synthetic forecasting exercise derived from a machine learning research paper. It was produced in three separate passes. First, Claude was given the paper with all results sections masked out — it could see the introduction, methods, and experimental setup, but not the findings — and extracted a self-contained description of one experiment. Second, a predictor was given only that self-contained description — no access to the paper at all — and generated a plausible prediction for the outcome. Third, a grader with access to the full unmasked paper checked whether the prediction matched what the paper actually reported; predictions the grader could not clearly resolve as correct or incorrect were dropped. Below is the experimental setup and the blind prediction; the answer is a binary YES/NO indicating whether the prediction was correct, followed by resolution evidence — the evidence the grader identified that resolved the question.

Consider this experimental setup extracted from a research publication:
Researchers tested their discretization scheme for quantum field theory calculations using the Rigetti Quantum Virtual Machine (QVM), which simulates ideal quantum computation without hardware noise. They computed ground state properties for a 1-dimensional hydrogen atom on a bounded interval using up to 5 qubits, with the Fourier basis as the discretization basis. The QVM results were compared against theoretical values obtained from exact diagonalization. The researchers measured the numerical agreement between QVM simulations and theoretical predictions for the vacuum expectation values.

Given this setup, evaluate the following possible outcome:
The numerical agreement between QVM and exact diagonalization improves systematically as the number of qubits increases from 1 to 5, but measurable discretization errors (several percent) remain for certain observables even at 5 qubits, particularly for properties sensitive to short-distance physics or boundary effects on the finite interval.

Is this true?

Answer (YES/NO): NO